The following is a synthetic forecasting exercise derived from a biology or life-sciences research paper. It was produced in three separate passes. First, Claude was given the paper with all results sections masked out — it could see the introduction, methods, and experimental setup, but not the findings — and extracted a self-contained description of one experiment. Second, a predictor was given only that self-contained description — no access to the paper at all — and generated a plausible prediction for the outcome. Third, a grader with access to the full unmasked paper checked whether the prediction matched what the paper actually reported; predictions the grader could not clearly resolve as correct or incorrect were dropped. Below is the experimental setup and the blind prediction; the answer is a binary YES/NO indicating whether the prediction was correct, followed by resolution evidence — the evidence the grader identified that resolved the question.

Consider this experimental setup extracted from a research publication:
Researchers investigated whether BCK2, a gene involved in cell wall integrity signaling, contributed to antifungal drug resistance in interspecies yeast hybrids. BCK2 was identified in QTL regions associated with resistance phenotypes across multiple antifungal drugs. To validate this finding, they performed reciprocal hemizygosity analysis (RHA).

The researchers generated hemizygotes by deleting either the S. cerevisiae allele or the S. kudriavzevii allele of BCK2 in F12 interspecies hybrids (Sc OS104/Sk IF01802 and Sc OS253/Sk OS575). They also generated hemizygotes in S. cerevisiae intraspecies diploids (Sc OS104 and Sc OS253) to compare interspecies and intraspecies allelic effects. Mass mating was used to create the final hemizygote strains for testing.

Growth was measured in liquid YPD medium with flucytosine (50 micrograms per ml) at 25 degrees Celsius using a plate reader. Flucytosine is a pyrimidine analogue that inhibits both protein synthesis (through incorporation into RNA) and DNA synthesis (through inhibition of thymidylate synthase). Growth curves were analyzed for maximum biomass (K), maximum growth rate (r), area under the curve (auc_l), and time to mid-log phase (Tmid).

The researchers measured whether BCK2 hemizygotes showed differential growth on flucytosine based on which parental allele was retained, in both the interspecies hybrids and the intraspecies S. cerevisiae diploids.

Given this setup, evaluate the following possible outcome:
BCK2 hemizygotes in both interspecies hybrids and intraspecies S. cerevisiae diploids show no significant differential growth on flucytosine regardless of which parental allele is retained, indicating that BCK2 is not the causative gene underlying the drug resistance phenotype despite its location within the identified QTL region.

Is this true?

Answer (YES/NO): NO